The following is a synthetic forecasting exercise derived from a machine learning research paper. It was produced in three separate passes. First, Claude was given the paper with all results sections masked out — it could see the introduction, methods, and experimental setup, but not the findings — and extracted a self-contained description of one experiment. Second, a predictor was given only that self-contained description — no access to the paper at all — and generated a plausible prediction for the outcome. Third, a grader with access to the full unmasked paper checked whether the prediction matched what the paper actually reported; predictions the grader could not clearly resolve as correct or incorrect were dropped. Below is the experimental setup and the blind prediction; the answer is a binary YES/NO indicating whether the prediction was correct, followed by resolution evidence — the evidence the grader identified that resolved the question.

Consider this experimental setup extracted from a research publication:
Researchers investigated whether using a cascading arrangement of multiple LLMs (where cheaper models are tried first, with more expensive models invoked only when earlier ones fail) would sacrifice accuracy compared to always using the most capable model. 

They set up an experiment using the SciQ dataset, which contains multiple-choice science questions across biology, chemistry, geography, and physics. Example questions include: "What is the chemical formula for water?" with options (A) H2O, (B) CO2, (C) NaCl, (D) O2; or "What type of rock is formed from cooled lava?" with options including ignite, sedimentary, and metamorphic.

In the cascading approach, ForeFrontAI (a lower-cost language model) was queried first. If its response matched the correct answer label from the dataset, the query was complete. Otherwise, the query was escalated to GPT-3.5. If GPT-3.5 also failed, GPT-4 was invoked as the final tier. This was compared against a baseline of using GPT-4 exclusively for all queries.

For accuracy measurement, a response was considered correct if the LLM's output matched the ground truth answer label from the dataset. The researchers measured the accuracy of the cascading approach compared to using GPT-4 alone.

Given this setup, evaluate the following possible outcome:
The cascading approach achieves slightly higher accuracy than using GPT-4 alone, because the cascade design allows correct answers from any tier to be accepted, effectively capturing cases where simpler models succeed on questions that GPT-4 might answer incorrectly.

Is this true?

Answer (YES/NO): NO